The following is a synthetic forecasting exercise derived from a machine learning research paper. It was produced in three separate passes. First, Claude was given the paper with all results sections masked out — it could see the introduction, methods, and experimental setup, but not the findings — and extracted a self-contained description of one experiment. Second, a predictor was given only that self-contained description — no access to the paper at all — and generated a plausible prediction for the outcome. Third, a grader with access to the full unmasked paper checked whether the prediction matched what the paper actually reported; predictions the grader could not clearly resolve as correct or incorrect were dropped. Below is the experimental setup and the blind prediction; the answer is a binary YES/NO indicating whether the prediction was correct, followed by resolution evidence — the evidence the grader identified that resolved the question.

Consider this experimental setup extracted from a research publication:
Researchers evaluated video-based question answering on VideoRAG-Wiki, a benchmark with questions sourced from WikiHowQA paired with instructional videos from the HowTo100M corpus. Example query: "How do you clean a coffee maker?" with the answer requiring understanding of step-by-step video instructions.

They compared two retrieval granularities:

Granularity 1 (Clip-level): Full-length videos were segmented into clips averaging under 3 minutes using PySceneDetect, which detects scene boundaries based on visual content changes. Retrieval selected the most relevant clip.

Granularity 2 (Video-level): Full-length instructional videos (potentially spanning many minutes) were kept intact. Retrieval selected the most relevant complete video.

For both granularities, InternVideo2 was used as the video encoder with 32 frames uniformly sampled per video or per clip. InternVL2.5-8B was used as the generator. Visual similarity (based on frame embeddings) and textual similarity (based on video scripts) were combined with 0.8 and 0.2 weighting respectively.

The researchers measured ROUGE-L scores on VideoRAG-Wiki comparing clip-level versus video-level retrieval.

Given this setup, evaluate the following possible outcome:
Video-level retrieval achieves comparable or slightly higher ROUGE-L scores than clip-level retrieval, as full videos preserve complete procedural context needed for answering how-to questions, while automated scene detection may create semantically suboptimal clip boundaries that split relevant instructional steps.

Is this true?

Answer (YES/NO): NO